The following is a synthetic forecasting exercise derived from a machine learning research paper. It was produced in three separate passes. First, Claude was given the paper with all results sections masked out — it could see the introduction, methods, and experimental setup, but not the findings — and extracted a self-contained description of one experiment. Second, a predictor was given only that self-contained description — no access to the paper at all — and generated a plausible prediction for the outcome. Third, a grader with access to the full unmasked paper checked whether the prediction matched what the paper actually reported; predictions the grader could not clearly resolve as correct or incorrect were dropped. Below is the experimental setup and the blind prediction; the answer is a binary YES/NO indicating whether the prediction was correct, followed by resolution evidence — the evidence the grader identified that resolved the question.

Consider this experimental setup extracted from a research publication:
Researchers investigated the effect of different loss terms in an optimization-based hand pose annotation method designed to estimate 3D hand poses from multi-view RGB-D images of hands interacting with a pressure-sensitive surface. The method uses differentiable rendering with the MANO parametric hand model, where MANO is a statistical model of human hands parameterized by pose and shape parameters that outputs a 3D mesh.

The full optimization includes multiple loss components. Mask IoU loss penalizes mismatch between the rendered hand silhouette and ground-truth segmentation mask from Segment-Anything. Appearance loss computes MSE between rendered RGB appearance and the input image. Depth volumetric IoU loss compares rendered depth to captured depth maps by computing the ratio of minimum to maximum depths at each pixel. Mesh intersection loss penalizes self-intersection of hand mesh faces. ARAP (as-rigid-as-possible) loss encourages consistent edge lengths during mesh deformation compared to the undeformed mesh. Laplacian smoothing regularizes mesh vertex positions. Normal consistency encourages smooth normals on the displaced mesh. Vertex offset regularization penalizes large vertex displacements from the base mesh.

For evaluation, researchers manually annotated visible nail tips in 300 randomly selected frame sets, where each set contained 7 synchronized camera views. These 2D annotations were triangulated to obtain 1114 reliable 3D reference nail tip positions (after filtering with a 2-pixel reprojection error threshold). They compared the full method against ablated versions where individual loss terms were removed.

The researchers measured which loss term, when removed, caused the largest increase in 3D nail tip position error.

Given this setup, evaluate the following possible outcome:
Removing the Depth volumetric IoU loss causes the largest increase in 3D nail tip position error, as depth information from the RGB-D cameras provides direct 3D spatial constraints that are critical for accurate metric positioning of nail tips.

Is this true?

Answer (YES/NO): NO